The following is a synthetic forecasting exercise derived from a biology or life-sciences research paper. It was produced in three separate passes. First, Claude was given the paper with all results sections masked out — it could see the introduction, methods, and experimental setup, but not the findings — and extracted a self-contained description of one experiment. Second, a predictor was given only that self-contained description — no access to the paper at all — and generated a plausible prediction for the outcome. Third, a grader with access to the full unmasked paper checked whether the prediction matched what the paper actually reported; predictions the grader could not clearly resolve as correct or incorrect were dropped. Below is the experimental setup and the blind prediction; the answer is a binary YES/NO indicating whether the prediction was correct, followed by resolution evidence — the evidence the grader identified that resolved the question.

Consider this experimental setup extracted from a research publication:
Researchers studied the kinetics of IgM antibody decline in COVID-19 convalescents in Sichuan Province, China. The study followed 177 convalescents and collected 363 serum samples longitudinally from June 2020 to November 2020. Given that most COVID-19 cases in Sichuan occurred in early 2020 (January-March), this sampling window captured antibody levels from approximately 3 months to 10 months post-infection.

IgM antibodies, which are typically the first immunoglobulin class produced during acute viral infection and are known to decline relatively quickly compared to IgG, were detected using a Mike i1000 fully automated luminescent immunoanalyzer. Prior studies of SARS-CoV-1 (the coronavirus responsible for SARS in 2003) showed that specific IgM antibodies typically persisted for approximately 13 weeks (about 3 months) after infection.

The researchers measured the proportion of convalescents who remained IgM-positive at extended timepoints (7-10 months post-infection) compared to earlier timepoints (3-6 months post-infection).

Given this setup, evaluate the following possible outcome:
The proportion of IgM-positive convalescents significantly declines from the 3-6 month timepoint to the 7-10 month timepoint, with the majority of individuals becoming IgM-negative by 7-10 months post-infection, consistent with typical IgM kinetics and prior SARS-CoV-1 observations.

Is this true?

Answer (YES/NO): NO